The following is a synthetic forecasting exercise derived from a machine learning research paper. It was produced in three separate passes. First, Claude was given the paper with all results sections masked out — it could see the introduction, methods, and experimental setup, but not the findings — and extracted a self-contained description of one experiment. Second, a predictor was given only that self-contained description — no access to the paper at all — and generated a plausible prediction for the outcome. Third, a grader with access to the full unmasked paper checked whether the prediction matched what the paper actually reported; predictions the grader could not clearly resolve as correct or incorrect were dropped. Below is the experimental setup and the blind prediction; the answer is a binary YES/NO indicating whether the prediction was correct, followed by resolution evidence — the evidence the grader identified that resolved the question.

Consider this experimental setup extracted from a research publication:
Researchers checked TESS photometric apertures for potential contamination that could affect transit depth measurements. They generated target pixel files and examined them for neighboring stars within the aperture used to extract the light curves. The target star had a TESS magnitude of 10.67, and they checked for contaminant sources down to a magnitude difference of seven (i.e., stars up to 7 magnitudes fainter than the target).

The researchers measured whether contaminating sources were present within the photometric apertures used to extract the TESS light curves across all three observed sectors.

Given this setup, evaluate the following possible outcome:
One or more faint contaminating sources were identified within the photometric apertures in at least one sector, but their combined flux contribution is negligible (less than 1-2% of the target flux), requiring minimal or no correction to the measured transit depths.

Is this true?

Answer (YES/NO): NO